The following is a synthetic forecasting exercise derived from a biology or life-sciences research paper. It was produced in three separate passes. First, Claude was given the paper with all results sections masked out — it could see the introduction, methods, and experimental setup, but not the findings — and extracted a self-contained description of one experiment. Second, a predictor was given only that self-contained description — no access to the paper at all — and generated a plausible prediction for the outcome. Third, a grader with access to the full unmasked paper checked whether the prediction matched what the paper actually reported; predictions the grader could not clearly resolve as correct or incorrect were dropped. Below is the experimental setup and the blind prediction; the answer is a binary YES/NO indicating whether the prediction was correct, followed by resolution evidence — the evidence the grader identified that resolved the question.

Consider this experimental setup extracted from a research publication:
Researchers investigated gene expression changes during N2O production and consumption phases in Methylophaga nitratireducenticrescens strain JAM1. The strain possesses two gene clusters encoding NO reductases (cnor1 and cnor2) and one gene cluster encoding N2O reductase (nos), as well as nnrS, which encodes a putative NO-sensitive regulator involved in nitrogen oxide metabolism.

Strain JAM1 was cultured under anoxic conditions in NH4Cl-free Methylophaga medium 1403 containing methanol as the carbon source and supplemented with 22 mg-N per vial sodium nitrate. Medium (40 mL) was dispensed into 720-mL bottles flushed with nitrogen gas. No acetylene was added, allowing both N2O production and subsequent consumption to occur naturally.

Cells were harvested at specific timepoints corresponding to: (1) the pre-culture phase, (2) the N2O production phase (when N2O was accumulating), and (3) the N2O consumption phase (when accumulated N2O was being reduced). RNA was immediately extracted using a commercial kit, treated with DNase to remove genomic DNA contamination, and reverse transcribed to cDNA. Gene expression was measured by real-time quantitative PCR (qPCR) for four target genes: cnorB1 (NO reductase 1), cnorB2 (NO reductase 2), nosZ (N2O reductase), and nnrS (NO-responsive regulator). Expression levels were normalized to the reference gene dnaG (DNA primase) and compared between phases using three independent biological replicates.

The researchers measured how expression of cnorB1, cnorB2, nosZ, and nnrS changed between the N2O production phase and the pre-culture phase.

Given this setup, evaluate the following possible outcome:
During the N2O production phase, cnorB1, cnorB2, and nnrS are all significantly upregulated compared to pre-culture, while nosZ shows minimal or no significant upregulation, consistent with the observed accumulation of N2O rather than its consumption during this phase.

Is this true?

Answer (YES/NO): NO